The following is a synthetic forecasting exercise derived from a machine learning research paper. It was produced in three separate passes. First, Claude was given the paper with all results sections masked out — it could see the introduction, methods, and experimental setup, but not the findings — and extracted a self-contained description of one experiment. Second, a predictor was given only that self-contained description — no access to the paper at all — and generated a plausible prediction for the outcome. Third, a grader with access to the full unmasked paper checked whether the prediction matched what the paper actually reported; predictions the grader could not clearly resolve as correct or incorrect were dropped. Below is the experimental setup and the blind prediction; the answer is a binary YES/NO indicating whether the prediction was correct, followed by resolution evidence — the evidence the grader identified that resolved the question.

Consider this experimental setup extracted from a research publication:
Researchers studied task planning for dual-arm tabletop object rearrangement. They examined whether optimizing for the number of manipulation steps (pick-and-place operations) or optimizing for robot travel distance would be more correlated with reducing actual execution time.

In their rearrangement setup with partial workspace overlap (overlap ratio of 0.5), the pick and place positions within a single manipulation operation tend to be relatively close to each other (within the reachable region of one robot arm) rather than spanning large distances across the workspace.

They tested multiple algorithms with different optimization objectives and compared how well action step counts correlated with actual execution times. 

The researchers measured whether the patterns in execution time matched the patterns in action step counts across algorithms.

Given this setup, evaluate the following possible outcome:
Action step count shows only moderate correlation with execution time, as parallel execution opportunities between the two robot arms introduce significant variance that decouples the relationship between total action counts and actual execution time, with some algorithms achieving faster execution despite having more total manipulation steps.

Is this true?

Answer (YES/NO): NO